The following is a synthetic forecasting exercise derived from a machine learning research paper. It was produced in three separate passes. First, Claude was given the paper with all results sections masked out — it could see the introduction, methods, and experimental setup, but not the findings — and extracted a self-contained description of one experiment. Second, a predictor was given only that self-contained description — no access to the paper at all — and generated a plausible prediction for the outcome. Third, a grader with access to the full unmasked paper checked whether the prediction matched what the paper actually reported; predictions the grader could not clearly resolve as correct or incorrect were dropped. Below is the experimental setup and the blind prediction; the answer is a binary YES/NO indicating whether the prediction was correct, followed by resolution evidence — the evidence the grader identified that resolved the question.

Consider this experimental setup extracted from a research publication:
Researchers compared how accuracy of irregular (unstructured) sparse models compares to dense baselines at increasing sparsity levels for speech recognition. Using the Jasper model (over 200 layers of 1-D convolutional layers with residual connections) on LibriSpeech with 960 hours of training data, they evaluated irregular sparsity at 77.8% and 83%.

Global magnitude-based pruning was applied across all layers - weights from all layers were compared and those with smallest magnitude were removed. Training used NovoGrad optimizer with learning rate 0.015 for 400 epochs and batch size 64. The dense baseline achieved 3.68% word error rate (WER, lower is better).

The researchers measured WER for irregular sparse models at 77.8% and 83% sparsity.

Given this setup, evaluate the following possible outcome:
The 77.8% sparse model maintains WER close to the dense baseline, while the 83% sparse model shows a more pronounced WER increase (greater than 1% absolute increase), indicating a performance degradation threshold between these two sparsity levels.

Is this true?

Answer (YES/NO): NO